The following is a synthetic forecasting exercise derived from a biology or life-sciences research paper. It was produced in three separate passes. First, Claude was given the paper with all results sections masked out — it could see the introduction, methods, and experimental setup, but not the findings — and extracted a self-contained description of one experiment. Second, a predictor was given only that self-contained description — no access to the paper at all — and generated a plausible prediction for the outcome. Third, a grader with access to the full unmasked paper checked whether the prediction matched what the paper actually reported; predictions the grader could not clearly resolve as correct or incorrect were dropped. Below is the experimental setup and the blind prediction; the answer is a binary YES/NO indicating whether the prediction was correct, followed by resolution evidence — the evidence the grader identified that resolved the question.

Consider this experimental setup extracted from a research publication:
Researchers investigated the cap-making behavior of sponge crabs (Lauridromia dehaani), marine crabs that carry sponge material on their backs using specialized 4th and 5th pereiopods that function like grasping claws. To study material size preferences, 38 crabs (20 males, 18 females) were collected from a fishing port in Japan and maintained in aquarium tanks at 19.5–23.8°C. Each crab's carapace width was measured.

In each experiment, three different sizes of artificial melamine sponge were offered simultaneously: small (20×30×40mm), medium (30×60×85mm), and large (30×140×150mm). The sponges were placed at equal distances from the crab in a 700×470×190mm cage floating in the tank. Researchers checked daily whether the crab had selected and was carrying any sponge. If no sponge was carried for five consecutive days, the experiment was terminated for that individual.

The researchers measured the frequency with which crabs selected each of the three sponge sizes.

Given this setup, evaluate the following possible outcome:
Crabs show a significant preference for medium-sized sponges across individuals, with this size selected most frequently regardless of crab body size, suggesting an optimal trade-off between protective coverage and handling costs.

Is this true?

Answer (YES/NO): NO